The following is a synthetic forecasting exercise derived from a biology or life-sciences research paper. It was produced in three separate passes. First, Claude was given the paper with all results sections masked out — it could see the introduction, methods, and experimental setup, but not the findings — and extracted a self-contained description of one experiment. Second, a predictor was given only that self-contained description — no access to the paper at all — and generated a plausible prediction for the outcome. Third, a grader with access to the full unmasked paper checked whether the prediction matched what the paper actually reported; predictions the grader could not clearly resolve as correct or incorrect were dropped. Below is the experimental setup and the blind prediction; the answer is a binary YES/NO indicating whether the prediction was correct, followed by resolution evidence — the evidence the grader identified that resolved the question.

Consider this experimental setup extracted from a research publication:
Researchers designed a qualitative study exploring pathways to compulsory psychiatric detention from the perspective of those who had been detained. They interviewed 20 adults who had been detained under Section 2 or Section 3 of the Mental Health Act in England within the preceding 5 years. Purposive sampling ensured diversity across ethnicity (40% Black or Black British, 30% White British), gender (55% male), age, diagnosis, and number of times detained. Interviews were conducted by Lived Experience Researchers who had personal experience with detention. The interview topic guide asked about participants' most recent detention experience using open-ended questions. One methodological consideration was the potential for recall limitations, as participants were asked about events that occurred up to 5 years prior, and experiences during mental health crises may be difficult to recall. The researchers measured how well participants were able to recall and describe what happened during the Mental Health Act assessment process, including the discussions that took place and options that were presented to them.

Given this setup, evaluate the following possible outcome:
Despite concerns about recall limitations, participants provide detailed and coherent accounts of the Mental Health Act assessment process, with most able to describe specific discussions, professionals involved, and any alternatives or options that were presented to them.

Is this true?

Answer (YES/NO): NO